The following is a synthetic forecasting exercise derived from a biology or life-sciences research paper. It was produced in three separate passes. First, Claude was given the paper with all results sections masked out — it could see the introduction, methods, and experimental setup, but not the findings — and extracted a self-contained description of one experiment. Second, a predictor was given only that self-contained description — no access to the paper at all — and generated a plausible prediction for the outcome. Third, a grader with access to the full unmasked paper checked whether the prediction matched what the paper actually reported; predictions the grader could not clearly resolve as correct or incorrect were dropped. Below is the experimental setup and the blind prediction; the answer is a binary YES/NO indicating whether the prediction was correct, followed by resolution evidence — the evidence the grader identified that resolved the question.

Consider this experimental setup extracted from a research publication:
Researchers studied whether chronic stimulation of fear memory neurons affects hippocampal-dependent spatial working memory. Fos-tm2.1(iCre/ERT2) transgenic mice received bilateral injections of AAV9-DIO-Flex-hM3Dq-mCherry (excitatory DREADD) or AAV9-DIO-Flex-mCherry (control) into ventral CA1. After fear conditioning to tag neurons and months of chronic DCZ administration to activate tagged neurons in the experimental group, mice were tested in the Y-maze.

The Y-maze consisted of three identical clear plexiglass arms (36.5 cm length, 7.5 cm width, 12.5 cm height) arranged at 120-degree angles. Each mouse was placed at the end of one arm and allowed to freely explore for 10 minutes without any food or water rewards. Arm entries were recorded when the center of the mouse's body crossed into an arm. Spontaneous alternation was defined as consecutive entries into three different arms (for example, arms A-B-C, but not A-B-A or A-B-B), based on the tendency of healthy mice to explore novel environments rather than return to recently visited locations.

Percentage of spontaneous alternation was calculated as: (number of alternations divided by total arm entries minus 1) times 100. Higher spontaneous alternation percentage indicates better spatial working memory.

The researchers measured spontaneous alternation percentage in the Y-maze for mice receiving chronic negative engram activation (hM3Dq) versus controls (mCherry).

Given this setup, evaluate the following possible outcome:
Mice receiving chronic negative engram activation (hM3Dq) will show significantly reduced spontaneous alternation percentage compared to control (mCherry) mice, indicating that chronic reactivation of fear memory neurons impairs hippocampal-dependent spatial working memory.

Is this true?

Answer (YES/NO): NO